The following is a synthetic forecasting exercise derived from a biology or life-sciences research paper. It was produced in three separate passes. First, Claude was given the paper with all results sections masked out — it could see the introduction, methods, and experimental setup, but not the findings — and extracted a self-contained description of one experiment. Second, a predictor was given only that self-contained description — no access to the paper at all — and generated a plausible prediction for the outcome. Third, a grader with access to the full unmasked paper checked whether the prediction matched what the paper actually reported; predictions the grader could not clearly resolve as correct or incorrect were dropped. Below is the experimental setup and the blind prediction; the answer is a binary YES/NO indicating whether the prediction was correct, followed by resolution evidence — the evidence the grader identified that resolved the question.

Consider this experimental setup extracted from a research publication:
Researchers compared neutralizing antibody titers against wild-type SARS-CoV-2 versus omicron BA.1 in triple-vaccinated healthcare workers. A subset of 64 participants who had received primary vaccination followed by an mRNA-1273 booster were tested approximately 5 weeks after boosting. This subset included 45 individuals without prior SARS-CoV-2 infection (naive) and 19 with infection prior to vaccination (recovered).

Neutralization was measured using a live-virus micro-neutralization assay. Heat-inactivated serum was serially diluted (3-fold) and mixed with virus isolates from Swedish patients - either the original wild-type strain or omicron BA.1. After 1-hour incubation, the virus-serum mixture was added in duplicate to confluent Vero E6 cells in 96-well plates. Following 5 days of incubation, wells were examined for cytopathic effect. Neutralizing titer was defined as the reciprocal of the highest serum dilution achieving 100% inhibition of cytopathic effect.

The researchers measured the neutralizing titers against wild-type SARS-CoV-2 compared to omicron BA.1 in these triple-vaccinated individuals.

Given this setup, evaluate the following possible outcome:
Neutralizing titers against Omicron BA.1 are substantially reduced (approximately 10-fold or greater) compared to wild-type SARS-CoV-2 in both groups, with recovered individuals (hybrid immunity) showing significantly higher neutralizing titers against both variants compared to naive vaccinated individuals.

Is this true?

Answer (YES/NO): NO